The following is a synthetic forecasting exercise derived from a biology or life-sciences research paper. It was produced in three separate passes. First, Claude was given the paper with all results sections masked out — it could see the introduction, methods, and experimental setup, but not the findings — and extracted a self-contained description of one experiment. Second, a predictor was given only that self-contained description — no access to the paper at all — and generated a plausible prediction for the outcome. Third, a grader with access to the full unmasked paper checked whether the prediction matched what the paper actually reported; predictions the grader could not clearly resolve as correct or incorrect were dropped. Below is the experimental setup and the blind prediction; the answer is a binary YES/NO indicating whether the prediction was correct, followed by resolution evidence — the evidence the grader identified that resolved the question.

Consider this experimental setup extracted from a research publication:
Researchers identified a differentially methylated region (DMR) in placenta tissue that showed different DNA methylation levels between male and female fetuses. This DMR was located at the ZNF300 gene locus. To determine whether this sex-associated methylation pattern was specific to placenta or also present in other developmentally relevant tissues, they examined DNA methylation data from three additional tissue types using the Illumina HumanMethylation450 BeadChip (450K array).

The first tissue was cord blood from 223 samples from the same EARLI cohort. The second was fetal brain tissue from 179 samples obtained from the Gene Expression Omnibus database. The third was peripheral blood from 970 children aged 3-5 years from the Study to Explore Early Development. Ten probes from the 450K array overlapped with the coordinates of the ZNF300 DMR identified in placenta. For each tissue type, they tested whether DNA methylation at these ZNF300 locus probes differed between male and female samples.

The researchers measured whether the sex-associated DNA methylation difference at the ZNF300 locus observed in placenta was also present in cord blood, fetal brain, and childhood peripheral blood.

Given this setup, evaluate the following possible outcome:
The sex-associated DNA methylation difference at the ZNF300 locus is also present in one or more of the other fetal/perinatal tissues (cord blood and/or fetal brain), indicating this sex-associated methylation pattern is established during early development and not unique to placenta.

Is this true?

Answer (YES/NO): NO